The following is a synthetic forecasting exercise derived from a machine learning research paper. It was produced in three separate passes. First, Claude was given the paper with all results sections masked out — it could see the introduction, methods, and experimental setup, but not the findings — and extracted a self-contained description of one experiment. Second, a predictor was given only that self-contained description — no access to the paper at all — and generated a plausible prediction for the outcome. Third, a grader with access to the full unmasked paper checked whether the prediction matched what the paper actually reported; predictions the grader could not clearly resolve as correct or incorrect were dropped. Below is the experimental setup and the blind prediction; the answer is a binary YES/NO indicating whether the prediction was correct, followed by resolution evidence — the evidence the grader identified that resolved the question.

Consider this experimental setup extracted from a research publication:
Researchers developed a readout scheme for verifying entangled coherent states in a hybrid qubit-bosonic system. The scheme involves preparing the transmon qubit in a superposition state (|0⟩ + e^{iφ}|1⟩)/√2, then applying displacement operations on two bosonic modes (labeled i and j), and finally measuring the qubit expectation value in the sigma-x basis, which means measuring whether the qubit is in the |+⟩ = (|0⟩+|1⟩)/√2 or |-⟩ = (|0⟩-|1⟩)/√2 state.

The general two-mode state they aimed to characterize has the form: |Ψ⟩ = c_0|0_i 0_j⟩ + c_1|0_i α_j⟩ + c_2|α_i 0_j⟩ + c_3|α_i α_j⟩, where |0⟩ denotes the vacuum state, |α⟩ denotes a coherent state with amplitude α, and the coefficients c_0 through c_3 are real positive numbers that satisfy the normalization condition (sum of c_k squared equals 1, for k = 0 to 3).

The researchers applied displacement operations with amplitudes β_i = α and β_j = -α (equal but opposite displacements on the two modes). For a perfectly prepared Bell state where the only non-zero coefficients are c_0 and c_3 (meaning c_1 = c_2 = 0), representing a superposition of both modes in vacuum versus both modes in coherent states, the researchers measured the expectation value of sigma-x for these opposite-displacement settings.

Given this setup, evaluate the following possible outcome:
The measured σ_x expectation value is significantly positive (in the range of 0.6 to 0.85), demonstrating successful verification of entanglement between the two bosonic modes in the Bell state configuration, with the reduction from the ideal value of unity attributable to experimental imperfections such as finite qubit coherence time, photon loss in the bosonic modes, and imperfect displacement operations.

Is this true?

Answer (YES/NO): NO